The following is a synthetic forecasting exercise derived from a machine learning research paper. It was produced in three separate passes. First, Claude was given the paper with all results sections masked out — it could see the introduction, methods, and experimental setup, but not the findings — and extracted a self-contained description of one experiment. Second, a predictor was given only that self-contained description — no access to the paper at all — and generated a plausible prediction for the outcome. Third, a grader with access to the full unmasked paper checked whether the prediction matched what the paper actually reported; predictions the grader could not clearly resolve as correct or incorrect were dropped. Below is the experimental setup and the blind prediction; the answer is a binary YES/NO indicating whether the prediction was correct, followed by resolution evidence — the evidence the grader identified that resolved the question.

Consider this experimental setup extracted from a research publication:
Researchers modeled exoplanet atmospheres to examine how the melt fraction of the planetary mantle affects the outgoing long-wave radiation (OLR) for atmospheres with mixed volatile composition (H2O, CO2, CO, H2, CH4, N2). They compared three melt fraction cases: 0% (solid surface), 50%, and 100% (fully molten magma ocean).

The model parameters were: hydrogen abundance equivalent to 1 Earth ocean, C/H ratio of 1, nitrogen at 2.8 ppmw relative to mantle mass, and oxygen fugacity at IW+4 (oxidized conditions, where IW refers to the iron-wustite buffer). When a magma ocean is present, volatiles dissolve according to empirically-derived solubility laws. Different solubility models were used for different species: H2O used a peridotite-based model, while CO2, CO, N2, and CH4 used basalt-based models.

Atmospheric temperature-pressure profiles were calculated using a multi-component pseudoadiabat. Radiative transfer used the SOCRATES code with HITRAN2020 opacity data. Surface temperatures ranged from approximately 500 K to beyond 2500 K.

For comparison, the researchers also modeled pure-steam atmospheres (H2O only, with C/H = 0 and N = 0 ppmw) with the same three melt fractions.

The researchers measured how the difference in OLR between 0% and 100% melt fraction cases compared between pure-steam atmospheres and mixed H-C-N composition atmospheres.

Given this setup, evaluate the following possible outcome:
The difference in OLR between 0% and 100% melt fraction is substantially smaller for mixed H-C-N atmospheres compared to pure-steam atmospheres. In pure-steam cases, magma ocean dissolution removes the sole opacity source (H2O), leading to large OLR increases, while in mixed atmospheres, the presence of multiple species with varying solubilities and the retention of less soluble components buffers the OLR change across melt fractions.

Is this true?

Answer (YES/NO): YES